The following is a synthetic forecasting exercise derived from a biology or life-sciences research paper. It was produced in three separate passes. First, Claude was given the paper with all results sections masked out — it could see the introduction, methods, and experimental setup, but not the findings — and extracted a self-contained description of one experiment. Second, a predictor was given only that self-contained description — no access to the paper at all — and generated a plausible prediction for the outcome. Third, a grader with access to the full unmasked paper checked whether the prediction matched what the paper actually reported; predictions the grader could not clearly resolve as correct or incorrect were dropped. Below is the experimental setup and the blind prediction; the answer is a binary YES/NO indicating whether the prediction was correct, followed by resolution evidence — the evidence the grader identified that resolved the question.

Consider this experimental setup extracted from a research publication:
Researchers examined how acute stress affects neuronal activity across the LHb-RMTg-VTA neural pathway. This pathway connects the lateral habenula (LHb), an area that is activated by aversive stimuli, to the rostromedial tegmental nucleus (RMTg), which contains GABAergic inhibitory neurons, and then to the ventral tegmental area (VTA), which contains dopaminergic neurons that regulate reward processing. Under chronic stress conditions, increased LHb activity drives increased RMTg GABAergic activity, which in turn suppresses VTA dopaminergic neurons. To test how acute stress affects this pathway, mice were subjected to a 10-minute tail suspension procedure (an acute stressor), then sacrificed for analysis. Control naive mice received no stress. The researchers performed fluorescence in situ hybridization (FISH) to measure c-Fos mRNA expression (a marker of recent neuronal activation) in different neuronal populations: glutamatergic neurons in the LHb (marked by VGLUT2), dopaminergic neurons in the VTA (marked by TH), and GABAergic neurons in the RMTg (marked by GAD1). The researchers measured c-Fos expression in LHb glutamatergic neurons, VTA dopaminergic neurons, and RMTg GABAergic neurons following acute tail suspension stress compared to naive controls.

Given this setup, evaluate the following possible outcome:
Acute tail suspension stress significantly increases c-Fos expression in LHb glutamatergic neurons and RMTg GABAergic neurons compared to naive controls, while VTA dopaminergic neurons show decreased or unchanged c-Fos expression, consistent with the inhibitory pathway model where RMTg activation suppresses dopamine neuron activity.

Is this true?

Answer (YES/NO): NO